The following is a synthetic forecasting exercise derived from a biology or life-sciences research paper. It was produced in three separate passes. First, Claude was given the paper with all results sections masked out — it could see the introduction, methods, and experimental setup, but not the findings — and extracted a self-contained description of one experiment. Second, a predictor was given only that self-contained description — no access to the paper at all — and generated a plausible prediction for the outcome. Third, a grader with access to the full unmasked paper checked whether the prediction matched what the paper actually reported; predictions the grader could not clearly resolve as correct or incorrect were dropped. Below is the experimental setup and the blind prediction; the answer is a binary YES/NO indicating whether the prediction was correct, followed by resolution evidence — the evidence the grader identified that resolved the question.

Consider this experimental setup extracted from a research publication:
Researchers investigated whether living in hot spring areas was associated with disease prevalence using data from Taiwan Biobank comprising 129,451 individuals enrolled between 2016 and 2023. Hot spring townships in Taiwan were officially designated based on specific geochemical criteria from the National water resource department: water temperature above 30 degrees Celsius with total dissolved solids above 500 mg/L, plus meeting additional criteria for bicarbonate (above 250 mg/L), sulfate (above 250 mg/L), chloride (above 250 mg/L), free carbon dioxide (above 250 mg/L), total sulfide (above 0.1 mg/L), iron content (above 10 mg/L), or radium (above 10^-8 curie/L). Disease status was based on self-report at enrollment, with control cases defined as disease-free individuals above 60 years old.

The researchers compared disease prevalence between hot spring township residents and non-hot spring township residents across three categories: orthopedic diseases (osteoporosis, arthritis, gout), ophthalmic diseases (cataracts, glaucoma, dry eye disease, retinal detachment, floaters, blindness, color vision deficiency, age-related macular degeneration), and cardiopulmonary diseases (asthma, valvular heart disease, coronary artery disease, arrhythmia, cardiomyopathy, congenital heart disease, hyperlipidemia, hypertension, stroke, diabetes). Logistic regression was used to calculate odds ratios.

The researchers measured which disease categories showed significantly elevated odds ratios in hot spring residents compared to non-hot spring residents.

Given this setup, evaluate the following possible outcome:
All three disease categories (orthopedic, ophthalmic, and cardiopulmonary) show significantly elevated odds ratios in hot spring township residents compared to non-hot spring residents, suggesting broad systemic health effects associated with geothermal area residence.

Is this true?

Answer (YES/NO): NO